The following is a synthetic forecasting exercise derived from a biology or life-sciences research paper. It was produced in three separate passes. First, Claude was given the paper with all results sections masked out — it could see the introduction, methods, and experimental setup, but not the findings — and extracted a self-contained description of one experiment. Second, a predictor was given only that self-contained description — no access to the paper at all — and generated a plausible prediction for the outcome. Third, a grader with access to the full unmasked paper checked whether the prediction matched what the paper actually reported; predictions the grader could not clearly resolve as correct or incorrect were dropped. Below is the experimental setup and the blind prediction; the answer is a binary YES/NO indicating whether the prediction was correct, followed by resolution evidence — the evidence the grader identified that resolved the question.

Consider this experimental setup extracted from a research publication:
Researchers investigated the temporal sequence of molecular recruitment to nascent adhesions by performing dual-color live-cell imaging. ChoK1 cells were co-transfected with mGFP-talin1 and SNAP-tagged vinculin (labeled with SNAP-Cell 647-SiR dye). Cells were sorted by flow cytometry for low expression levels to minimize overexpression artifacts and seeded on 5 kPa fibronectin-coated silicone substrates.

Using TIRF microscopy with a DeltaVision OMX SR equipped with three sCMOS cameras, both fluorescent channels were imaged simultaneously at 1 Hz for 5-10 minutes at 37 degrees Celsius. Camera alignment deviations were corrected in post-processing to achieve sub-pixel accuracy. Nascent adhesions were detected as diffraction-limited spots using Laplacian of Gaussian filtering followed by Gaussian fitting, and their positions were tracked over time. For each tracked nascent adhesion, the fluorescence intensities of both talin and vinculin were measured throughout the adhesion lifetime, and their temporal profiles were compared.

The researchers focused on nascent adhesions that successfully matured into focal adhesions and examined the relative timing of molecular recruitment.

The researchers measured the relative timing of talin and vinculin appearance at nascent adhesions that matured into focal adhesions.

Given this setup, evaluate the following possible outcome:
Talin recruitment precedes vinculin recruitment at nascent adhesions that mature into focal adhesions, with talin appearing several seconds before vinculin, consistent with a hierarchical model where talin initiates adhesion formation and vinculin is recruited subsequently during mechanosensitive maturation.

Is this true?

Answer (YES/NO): NO